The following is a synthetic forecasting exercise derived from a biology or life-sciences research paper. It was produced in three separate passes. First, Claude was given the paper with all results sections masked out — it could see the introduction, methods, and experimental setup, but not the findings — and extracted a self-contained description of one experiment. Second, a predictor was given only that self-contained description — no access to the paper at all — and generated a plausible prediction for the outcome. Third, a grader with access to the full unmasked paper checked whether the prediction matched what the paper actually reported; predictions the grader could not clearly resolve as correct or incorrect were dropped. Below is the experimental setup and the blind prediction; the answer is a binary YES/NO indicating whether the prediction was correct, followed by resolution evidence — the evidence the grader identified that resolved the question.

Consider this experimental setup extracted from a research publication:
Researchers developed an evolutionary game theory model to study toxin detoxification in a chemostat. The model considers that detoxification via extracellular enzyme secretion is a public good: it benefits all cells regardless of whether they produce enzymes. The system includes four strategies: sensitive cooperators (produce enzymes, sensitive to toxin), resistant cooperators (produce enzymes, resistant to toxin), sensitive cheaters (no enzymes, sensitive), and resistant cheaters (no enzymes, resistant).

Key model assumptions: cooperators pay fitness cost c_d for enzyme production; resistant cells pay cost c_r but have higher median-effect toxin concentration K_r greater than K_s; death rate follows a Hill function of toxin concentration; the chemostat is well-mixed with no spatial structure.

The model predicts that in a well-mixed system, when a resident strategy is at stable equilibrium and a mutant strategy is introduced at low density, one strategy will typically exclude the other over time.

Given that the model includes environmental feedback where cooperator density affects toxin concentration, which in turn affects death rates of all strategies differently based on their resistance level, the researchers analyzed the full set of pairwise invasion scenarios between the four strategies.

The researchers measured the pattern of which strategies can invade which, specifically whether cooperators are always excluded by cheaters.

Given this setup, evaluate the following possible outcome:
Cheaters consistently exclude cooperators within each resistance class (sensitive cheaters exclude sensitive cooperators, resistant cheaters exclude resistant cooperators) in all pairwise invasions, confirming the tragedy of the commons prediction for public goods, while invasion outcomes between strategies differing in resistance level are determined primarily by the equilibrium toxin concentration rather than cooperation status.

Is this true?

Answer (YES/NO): YES